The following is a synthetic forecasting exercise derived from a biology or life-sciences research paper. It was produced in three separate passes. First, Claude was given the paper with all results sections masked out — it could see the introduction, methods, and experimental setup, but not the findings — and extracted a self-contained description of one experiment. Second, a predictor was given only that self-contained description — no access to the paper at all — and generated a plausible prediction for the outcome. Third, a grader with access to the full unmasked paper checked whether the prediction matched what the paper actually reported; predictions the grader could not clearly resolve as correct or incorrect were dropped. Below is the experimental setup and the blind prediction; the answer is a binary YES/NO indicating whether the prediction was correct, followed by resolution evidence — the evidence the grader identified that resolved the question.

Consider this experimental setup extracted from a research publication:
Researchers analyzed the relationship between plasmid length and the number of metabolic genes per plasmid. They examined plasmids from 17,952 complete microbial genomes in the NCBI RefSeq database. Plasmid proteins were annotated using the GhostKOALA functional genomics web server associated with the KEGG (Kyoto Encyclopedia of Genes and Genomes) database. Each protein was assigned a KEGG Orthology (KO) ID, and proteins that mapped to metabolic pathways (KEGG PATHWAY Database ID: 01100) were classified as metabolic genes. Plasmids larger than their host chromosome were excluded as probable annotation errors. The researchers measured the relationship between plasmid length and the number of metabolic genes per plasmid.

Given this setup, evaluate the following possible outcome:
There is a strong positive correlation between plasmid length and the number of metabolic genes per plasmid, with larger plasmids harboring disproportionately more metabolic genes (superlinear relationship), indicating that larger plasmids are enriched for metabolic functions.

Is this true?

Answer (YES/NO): NO